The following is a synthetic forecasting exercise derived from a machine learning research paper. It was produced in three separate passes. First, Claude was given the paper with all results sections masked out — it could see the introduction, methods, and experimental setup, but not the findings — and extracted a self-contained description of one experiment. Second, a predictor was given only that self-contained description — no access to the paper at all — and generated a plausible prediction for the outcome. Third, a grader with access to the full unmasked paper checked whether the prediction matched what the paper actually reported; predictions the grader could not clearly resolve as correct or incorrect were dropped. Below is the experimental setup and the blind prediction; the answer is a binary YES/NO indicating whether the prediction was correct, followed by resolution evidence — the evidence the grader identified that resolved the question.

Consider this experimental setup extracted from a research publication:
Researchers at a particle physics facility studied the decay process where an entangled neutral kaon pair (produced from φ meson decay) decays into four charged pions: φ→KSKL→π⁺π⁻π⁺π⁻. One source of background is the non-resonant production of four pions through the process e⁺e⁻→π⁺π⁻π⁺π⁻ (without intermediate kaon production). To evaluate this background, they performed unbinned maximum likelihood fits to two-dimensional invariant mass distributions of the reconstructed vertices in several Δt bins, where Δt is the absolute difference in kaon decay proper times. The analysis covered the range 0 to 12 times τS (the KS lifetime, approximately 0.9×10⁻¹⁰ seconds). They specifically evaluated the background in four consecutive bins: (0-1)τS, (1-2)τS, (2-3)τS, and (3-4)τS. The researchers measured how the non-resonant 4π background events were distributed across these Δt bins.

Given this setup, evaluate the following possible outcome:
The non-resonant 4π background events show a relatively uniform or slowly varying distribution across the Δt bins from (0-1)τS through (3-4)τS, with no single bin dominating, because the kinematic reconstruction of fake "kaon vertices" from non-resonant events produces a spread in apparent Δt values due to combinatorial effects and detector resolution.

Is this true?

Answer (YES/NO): NO